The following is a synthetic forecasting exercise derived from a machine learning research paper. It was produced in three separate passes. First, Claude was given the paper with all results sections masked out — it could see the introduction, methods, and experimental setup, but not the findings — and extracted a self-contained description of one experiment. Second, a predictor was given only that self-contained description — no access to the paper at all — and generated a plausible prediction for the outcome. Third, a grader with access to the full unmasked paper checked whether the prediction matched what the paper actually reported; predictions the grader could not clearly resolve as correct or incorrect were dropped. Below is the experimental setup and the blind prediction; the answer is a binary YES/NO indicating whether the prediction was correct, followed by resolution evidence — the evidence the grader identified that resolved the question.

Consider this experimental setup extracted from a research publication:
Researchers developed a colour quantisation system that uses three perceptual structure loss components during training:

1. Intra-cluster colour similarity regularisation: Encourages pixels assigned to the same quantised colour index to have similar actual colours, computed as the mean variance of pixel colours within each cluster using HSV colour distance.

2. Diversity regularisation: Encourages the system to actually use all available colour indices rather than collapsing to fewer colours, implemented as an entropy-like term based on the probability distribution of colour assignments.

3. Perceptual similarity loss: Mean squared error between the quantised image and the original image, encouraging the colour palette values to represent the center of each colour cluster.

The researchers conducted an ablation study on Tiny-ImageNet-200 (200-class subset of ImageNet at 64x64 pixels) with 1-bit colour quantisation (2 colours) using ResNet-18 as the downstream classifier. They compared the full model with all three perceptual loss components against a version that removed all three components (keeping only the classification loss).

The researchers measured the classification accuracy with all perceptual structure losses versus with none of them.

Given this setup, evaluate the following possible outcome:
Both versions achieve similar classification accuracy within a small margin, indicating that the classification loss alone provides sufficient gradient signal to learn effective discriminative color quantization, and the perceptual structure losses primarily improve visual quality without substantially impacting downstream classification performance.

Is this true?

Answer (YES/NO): NO